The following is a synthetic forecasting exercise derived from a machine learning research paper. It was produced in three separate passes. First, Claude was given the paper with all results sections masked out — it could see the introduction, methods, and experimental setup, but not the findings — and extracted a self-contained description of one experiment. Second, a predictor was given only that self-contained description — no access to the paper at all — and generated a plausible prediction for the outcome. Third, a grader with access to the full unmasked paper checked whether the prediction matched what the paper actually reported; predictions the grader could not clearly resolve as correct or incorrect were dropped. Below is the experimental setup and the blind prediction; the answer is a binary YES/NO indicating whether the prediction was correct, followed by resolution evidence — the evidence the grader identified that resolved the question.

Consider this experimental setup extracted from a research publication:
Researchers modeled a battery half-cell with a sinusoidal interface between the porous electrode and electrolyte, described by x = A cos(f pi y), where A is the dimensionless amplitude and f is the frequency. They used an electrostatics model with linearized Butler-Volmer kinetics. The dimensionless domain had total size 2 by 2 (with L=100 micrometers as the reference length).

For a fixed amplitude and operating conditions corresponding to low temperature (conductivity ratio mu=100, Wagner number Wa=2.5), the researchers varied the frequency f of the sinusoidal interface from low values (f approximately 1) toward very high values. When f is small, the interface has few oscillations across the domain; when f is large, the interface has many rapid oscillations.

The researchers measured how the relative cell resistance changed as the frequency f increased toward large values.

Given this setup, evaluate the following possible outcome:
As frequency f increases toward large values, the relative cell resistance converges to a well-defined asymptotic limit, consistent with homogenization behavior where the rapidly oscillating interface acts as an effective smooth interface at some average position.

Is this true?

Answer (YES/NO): YES